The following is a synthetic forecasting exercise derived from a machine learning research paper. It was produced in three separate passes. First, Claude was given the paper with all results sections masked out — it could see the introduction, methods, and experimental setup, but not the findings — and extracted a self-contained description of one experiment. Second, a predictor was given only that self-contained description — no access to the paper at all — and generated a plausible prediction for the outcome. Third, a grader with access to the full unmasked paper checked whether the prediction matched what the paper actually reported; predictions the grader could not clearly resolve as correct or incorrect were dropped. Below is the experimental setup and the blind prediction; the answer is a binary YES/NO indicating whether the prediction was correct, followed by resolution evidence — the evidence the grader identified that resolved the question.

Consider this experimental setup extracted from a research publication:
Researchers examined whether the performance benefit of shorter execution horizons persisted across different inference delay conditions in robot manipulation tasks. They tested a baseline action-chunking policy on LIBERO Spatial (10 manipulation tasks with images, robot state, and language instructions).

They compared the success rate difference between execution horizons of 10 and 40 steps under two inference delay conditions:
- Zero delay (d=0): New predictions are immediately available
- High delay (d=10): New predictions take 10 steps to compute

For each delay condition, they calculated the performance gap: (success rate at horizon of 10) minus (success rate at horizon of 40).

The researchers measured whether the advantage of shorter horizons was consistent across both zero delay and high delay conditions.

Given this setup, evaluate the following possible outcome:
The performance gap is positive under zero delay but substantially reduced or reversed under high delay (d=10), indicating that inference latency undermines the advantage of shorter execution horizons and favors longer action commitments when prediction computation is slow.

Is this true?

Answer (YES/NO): NO